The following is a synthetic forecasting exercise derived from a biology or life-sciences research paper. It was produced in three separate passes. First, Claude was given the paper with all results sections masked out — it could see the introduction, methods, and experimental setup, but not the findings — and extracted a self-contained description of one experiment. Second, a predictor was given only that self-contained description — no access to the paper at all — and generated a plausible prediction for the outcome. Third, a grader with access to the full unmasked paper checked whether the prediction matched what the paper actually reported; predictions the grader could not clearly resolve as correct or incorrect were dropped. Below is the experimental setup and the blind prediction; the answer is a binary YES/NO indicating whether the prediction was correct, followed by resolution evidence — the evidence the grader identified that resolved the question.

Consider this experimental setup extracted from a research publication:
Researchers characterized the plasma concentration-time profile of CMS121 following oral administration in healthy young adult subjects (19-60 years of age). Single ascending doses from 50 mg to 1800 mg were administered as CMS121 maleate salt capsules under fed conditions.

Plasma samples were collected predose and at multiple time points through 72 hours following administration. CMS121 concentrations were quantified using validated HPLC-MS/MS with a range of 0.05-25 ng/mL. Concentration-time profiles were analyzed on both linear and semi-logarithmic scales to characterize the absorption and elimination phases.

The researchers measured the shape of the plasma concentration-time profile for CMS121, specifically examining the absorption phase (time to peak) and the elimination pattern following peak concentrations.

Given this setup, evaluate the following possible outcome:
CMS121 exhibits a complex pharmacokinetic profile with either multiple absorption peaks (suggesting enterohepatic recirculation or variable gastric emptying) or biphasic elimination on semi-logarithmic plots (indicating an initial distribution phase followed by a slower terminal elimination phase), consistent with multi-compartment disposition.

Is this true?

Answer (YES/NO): YES